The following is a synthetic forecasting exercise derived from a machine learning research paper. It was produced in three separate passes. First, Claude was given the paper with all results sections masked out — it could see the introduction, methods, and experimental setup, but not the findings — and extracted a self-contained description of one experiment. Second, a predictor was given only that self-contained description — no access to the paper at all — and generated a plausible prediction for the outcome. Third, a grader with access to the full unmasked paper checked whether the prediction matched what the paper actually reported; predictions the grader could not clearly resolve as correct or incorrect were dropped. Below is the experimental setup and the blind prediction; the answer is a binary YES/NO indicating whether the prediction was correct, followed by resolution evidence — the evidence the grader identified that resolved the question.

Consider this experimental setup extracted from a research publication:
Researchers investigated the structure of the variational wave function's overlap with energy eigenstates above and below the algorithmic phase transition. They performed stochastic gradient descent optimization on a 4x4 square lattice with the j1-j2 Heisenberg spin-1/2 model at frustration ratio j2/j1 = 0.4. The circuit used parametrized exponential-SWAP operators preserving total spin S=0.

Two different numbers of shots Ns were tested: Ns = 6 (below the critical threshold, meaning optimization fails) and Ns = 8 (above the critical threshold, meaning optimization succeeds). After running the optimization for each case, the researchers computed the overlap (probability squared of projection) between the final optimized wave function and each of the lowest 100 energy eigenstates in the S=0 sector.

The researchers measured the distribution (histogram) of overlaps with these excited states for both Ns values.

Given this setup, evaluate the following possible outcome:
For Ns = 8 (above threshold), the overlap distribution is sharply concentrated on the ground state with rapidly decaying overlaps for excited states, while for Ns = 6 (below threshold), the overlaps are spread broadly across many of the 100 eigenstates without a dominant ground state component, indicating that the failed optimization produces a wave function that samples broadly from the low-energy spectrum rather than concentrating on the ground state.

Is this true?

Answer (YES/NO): NO